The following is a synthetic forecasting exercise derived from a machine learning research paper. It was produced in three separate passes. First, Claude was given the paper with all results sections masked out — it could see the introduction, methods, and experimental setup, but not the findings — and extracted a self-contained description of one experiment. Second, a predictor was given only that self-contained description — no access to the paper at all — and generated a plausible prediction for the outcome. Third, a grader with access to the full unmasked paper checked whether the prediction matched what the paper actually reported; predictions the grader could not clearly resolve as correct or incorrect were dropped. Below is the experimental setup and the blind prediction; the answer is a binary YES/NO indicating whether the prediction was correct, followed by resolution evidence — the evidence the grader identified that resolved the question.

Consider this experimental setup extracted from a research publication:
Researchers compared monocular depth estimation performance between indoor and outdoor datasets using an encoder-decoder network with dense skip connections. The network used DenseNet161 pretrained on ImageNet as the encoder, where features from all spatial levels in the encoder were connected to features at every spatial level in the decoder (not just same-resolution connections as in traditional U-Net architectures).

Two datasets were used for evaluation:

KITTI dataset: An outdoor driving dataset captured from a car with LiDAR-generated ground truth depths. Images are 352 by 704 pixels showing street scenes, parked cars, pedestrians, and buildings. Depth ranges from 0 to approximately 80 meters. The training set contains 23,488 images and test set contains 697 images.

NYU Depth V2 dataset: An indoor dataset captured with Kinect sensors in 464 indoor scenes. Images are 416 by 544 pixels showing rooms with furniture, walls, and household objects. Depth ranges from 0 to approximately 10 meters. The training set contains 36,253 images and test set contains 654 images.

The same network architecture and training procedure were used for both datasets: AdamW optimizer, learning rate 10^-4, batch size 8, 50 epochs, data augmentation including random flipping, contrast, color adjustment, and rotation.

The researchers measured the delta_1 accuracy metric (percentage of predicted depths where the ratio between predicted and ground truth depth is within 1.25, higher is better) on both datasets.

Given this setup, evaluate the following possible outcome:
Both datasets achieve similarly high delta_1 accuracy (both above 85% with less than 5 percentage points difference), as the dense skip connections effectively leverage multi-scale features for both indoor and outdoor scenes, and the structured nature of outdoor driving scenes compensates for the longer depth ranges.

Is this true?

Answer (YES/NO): NO